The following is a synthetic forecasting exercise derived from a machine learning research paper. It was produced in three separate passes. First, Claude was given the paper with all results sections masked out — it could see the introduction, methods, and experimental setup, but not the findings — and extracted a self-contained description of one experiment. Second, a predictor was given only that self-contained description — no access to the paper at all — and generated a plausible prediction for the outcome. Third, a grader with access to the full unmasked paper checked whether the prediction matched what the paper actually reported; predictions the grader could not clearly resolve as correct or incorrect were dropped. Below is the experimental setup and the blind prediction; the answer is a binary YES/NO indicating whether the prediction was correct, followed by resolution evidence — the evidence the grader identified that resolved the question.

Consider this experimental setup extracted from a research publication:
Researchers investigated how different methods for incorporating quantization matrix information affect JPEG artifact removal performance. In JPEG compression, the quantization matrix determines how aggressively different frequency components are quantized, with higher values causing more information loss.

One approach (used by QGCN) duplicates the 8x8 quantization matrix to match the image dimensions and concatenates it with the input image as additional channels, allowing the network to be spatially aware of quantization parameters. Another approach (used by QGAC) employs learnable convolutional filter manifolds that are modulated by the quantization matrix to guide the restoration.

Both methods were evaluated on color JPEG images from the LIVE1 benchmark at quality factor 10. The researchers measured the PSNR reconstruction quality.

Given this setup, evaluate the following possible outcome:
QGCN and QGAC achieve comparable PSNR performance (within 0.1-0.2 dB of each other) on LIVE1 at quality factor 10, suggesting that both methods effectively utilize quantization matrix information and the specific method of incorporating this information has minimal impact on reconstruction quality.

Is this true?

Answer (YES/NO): YES